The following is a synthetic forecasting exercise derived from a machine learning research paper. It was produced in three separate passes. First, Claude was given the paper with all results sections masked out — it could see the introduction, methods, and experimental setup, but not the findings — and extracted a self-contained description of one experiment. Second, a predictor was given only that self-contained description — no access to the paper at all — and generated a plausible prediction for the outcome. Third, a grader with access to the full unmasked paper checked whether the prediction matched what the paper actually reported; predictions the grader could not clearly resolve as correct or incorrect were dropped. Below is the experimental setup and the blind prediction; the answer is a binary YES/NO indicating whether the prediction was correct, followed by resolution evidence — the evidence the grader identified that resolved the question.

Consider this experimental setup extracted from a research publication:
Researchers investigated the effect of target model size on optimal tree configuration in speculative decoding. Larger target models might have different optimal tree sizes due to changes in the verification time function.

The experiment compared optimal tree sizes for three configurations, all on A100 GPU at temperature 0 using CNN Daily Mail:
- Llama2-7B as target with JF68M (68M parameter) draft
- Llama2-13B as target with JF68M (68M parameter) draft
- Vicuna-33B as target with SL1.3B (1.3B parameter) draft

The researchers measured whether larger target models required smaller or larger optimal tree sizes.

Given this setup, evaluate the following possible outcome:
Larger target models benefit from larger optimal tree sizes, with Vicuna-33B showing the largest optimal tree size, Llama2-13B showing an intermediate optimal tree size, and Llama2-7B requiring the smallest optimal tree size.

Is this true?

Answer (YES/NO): NO